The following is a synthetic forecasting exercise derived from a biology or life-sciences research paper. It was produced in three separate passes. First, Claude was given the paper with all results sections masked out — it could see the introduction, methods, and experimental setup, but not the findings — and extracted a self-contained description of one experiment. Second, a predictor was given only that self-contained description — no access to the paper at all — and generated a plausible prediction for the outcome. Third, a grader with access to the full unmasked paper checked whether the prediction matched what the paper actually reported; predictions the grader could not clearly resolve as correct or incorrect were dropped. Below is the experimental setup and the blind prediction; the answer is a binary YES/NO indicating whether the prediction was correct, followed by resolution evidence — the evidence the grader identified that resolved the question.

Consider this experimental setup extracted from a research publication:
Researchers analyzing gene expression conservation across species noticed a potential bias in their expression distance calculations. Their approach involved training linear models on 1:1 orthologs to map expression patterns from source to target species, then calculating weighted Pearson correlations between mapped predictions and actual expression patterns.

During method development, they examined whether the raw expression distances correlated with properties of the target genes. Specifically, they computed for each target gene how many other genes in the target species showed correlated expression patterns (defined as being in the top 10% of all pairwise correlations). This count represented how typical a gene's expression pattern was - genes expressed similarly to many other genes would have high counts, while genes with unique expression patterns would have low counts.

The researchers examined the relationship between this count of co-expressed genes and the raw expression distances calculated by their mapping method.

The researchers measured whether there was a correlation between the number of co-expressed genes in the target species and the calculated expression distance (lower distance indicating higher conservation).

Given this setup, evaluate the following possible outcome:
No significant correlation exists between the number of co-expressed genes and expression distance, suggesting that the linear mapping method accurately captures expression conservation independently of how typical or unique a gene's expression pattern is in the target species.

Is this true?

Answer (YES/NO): NO